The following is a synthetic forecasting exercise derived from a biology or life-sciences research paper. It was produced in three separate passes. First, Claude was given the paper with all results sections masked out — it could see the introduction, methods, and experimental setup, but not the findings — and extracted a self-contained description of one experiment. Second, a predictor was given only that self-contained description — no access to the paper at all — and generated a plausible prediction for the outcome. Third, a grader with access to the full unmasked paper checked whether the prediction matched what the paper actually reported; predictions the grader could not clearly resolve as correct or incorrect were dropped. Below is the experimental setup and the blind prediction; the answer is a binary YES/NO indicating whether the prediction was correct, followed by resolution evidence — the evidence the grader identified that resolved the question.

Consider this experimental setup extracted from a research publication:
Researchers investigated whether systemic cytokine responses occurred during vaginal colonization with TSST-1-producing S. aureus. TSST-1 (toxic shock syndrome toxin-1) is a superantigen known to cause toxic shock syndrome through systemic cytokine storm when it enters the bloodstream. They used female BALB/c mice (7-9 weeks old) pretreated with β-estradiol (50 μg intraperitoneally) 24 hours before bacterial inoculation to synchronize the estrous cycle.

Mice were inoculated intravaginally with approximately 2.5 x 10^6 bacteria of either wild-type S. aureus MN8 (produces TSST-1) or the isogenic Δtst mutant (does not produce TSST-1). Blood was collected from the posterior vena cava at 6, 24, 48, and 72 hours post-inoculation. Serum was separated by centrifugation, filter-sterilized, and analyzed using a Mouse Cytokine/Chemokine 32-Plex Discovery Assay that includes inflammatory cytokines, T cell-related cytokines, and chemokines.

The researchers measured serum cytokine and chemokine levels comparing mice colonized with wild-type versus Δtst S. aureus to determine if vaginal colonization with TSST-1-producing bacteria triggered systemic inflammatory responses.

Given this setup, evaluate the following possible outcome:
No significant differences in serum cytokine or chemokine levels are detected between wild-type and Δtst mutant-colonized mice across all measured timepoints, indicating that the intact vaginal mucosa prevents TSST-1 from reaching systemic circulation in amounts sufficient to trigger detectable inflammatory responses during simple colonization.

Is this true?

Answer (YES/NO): NO